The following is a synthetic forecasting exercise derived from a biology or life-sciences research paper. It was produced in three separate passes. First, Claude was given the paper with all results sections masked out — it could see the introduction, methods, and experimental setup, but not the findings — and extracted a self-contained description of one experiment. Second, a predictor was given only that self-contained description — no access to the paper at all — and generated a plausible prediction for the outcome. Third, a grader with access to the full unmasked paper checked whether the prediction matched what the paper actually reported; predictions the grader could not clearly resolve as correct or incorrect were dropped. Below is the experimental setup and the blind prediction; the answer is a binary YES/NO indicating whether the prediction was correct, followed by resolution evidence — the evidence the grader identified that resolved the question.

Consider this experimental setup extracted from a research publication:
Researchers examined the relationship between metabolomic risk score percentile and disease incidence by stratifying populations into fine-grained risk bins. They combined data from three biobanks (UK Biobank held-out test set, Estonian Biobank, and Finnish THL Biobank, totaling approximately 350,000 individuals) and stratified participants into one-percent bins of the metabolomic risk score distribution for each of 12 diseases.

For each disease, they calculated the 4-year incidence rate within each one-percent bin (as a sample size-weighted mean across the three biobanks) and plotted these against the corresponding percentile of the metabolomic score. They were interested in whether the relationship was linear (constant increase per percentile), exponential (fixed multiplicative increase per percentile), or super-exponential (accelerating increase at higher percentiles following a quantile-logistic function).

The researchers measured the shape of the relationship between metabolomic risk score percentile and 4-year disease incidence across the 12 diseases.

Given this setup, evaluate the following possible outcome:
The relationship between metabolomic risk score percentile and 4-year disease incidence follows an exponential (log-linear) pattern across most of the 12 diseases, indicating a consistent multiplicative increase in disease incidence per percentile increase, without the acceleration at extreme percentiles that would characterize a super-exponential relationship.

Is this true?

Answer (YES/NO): NO